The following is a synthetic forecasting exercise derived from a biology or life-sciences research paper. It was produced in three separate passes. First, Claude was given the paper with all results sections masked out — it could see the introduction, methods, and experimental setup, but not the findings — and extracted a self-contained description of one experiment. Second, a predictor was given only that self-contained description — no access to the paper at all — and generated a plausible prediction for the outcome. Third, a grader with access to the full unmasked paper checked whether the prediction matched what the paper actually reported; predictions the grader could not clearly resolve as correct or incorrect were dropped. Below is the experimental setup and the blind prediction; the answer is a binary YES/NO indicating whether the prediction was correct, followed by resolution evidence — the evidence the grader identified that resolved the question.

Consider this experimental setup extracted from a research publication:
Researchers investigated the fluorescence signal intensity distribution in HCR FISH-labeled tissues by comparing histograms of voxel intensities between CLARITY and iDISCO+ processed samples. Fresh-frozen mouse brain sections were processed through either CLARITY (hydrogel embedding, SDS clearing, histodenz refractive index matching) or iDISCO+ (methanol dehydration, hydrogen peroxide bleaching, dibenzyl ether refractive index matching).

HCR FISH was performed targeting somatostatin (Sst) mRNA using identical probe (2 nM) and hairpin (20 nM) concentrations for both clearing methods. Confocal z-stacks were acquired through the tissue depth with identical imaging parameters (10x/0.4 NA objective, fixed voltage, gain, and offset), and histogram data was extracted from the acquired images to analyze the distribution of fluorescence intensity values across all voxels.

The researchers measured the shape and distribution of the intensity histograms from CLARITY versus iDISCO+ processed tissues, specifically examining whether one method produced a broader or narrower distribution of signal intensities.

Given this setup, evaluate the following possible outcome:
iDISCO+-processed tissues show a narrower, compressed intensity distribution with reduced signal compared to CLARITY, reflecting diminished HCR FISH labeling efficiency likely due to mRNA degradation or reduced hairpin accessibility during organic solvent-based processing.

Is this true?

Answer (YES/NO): NO